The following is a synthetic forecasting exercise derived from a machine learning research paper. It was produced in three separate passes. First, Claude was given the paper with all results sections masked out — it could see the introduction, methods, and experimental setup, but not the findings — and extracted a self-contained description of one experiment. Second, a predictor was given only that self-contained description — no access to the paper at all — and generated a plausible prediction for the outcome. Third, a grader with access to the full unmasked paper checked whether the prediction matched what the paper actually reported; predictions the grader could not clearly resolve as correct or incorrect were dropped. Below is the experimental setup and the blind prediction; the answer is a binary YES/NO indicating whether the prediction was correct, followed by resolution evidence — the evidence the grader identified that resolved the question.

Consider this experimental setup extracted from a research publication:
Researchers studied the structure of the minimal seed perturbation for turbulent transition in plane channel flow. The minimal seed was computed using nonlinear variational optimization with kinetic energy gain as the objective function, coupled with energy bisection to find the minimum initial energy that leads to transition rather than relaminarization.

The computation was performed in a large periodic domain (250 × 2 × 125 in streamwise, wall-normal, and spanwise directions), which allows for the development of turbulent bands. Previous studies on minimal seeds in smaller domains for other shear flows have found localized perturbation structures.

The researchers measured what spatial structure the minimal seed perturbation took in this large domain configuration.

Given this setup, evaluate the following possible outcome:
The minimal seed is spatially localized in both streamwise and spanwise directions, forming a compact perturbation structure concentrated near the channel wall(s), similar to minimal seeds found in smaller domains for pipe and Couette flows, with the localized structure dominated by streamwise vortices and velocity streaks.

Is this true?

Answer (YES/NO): NO